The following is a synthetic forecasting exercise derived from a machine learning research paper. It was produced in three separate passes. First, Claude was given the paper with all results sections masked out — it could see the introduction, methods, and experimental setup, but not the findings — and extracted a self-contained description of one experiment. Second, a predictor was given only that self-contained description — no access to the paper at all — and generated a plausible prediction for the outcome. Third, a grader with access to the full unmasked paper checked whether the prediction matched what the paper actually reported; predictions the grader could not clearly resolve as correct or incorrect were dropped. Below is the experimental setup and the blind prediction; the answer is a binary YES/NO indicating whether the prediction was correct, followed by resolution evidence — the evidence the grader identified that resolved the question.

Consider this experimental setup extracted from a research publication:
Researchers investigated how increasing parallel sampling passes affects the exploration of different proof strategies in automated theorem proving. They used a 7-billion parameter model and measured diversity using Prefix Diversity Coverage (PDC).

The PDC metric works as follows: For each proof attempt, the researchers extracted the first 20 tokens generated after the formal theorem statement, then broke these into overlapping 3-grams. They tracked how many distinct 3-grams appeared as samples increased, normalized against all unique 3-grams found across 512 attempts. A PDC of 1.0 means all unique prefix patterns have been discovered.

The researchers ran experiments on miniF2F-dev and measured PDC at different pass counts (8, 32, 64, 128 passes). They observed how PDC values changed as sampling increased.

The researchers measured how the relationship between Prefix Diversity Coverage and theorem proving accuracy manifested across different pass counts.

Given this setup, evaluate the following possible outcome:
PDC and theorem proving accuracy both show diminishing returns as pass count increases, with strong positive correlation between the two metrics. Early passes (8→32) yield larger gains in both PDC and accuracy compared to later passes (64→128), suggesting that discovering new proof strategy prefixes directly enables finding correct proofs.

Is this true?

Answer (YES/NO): YES